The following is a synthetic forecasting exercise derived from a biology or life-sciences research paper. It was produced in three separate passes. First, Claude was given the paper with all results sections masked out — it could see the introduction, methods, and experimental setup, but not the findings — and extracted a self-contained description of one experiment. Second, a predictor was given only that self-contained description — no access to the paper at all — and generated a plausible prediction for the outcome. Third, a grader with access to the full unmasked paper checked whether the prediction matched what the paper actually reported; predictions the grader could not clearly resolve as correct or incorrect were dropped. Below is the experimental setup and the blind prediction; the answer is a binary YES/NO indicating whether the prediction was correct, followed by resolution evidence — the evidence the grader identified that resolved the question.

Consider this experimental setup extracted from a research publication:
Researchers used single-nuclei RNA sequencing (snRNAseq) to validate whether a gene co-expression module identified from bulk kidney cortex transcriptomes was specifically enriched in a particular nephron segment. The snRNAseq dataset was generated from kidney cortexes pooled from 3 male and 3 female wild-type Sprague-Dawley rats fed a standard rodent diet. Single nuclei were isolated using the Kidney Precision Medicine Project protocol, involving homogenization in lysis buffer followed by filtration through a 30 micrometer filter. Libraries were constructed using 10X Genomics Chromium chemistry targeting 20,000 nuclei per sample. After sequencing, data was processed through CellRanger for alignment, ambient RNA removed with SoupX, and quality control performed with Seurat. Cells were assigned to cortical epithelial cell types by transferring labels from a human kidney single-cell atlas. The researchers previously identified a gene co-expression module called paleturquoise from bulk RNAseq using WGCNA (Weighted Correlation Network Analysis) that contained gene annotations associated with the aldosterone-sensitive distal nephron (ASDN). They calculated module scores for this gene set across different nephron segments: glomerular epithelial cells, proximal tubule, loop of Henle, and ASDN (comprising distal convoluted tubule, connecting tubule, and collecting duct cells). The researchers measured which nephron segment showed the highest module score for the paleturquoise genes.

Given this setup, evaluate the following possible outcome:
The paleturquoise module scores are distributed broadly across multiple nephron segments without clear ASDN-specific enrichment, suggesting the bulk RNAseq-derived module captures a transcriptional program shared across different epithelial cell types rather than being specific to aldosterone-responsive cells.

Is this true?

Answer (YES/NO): NO